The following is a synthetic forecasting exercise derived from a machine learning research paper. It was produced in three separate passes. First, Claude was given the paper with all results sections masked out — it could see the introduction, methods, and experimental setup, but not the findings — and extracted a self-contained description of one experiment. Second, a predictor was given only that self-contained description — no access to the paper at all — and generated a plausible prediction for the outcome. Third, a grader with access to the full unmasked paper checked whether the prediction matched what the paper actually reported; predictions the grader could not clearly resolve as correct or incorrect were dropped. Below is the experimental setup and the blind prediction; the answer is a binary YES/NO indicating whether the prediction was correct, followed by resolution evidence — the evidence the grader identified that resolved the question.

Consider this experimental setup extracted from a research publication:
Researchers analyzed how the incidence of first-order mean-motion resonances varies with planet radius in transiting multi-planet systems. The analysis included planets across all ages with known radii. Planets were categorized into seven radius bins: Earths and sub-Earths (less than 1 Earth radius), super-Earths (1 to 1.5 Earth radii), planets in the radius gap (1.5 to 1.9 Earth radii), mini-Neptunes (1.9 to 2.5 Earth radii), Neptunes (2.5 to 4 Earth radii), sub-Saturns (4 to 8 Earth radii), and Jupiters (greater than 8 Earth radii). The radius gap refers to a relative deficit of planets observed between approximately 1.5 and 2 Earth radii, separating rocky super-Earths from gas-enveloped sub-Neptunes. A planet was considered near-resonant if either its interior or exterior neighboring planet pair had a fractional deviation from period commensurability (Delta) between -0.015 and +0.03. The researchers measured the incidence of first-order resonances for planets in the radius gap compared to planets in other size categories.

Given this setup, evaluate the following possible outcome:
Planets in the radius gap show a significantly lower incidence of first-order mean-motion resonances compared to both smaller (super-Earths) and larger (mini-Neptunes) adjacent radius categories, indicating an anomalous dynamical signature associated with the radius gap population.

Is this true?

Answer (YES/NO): YES